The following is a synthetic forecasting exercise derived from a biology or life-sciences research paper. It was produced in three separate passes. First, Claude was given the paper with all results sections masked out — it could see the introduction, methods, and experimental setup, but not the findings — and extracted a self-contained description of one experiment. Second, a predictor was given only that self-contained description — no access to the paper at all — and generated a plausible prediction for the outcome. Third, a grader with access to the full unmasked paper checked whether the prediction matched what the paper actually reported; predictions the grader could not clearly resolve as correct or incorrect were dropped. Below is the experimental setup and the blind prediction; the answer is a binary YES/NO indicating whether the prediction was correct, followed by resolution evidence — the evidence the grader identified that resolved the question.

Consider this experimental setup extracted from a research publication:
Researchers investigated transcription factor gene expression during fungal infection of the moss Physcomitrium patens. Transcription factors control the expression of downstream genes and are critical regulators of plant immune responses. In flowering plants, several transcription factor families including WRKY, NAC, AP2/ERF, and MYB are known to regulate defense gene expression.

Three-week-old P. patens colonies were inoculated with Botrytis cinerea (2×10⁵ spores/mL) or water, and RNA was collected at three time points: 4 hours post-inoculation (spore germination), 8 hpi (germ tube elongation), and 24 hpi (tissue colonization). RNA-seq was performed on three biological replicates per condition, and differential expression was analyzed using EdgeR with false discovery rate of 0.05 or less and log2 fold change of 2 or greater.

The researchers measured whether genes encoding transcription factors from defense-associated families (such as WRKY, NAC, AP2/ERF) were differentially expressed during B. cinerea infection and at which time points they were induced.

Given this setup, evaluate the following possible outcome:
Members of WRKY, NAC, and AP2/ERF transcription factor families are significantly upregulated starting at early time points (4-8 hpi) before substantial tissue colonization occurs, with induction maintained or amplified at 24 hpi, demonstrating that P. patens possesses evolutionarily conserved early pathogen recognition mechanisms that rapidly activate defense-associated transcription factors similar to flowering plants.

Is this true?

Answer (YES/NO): YES